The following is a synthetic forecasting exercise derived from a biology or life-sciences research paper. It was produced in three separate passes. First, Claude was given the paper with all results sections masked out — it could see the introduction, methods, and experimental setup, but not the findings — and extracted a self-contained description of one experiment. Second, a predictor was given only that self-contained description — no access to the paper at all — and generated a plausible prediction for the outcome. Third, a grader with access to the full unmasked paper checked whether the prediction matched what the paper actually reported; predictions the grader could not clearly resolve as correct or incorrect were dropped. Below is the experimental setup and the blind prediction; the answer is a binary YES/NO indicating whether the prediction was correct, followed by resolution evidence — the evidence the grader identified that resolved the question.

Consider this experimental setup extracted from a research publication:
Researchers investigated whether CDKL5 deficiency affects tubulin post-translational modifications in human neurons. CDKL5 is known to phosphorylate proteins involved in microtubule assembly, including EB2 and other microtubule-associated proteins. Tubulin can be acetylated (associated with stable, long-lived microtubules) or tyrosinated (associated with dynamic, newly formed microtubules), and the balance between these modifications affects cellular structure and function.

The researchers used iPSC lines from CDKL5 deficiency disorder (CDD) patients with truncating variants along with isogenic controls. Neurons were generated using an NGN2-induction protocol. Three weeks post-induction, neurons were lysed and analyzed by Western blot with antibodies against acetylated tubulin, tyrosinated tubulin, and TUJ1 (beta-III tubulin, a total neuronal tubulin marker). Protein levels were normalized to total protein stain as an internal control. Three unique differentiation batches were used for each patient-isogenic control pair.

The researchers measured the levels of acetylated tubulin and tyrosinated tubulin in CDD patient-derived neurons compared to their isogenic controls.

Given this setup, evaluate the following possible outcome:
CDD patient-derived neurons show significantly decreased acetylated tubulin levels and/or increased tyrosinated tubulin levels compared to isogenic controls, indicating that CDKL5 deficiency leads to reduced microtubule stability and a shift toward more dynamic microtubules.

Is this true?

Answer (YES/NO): NO